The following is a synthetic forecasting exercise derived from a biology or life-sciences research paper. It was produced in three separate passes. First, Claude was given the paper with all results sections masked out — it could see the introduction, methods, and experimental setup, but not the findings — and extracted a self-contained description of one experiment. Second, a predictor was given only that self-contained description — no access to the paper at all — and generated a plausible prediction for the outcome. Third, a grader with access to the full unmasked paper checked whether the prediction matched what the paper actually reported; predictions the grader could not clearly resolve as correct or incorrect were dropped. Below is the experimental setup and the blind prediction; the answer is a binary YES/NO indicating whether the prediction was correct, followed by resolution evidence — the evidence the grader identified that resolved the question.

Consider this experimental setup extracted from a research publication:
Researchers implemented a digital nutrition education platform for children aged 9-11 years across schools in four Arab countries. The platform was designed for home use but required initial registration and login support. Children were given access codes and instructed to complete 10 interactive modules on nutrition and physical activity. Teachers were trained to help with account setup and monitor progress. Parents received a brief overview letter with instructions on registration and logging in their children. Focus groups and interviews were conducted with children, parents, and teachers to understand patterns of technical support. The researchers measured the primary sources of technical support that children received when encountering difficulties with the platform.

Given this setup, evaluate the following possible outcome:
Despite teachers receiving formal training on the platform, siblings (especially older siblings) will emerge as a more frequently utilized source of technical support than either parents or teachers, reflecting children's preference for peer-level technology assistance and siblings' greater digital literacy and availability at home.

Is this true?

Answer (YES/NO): NO